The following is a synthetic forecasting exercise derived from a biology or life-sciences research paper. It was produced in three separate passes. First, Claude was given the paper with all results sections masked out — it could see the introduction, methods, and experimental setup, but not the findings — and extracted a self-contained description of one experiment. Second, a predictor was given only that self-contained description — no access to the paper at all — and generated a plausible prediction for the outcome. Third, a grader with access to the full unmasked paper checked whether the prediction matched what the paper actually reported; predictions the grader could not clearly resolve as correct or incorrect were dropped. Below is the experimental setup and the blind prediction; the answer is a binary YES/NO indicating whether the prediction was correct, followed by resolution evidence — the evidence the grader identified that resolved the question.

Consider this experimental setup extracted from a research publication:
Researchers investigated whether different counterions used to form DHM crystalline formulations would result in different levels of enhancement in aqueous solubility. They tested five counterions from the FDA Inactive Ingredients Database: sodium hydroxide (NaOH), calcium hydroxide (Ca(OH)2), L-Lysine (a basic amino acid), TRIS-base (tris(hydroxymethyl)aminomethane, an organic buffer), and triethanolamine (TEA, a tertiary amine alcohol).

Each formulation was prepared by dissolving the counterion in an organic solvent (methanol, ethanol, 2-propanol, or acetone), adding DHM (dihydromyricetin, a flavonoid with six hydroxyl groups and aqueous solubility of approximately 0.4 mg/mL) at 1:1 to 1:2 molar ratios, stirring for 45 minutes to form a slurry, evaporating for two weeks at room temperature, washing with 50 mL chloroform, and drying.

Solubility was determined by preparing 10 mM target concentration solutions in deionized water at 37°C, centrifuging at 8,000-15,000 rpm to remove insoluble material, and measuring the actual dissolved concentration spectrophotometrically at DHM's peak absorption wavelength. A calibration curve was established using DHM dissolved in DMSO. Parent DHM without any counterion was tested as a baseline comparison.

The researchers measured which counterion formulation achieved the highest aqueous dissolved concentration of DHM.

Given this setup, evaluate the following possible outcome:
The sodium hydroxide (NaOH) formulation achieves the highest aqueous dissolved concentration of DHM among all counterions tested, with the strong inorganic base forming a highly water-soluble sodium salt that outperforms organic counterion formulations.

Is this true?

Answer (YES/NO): NO